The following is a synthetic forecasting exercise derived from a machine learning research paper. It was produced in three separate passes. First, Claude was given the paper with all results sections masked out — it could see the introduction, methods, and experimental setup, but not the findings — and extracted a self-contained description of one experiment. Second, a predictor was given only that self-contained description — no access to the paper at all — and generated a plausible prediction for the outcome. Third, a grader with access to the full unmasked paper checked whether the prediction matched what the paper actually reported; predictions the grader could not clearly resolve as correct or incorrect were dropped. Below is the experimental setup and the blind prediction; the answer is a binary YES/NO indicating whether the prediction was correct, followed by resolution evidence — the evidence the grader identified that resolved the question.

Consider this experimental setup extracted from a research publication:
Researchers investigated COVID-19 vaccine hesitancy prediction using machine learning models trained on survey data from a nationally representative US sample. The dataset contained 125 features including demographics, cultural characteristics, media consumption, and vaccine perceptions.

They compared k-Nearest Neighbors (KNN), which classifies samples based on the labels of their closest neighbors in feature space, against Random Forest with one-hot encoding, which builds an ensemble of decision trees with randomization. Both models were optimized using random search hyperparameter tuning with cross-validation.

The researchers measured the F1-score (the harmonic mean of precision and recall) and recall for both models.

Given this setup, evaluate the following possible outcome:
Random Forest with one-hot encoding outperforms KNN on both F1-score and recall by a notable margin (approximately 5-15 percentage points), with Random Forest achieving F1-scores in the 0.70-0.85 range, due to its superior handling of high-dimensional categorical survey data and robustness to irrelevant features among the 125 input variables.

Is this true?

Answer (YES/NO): NO